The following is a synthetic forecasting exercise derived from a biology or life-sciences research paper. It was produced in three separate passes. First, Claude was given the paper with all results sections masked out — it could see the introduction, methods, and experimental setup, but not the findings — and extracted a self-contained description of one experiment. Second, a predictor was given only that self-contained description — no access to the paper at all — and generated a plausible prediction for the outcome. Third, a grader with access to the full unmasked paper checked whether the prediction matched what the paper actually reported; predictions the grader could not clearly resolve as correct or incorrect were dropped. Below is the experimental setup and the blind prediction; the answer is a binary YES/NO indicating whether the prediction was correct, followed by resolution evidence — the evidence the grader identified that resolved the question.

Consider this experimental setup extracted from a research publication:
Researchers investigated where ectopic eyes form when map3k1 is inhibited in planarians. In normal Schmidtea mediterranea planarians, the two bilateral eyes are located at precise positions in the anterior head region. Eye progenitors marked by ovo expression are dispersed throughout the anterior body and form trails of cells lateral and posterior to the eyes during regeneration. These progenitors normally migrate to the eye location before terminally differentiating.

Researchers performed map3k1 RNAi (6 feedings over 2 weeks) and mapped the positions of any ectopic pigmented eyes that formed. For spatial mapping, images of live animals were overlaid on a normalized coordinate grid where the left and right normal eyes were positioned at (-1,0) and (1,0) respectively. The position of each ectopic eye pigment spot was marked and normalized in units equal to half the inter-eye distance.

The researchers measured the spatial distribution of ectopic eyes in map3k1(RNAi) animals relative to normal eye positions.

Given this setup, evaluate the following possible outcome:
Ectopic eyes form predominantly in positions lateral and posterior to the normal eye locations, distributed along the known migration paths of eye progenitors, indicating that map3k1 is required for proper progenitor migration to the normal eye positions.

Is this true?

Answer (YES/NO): NO